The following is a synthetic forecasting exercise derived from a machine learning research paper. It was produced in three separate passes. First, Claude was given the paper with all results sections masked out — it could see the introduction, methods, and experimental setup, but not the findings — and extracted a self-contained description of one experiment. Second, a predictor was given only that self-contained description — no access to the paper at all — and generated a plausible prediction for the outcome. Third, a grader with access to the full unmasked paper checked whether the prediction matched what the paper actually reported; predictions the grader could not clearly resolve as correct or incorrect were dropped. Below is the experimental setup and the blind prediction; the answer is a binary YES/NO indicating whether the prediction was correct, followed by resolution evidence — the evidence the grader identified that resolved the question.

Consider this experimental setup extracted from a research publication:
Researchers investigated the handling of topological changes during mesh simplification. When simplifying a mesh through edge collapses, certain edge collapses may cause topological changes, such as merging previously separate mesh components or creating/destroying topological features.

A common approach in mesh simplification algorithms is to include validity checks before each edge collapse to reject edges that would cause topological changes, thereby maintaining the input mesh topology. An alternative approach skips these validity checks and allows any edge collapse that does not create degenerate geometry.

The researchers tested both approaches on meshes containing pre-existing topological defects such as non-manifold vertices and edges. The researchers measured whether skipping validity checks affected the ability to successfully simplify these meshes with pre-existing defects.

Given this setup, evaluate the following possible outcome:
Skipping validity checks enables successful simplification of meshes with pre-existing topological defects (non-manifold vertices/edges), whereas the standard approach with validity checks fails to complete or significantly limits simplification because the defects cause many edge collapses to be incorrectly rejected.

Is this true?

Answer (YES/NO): NO